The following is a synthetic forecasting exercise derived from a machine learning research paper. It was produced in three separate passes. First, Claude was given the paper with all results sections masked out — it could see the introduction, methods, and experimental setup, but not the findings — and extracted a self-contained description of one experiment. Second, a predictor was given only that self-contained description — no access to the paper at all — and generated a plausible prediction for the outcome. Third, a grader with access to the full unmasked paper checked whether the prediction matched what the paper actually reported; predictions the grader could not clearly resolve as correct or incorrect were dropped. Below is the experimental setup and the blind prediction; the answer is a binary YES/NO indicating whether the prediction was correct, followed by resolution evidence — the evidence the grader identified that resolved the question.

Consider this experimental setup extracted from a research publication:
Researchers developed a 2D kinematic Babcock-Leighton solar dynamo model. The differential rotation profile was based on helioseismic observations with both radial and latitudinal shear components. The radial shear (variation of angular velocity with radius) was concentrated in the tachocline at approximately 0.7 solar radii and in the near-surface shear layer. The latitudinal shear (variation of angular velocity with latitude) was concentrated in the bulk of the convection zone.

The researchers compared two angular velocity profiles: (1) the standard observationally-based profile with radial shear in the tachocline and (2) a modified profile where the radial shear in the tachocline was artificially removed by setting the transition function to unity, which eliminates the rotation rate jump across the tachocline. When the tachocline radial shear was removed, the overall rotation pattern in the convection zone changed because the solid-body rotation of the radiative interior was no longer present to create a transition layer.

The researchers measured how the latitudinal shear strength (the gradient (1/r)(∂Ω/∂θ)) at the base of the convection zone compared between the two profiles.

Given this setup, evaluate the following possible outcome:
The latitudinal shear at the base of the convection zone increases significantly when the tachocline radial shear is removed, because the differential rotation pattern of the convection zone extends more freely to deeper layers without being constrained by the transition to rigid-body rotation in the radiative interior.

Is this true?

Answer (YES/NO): YES